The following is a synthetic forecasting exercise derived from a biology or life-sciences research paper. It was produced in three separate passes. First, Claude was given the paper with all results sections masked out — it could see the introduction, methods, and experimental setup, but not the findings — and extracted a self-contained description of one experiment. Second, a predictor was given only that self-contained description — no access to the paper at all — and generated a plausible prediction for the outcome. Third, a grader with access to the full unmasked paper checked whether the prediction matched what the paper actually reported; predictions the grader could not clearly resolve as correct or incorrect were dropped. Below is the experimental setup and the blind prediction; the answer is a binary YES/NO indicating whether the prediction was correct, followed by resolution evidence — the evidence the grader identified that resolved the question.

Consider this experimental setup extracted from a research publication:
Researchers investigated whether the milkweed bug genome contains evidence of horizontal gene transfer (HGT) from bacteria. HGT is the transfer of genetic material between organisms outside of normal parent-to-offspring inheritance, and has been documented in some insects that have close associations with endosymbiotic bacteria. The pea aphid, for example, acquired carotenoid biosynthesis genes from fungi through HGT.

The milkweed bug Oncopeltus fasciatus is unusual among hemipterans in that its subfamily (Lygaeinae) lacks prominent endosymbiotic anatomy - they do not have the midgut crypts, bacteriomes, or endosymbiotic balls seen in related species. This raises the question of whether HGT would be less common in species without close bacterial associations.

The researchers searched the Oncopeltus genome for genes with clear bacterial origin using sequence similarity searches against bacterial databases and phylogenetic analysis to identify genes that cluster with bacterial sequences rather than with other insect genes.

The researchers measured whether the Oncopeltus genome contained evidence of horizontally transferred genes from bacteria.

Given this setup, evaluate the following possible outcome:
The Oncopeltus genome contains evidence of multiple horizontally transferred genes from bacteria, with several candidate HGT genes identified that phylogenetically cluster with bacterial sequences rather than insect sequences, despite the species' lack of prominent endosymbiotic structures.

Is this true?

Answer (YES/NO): YES